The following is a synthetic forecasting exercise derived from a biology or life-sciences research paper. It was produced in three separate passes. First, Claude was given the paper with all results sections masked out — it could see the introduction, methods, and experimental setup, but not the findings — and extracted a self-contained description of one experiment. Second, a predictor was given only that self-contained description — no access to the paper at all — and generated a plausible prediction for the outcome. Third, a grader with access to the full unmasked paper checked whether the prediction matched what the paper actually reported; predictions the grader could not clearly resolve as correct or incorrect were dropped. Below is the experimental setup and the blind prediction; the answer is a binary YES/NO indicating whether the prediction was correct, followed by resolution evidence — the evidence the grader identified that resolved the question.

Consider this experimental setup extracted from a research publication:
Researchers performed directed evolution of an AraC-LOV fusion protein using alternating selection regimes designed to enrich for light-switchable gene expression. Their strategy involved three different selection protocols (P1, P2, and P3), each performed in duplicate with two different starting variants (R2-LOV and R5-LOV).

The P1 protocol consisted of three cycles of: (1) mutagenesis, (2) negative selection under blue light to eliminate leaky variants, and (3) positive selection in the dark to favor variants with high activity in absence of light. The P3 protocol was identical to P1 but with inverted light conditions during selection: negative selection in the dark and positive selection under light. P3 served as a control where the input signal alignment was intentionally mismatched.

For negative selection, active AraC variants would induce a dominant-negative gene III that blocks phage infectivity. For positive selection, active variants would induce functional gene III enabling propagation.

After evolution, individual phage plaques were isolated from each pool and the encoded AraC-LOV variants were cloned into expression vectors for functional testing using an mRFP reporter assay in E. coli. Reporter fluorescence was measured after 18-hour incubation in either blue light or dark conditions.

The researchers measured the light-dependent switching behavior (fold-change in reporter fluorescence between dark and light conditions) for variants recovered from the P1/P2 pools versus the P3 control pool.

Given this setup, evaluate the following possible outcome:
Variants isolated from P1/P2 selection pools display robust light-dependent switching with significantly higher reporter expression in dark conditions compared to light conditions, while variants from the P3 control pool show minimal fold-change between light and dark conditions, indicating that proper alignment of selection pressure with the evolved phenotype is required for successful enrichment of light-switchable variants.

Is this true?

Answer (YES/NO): YES